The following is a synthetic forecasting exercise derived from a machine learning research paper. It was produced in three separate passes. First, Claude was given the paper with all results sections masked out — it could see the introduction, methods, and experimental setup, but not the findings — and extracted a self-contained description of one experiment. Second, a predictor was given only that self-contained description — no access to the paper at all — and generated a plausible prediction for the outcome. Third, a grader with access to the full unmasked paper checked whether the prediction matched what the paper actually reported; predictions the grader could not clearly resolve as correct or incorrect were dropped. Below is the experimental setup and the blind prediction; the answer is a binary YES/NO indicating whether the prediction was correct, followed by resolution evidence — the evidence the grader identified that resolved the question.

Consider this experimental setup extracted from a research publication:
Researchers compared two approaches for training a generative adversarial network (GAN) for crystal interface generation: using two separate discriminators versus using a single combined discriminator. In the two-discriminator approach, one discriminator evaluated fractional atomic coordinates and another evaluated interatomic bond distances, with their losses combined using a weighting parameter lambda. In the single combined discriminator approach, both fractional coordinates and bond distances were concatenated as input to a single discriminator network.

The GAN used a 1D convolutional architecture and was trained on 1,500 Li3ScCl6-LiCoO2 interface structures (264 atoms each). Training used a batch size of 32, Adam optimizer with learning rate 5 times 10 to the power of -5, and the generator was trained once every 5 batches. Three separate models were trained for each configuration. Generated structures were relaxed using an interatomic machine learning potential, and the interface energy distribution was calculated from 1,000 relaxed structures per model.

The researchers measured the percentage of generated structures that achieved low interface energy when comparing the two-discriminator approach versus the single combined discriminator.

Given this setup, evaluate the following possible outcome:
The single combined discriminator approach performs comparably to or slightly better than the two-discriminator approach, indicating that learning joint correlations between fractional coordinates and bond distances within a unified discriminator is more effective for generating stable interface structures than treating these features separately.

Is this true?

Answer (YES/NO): NO